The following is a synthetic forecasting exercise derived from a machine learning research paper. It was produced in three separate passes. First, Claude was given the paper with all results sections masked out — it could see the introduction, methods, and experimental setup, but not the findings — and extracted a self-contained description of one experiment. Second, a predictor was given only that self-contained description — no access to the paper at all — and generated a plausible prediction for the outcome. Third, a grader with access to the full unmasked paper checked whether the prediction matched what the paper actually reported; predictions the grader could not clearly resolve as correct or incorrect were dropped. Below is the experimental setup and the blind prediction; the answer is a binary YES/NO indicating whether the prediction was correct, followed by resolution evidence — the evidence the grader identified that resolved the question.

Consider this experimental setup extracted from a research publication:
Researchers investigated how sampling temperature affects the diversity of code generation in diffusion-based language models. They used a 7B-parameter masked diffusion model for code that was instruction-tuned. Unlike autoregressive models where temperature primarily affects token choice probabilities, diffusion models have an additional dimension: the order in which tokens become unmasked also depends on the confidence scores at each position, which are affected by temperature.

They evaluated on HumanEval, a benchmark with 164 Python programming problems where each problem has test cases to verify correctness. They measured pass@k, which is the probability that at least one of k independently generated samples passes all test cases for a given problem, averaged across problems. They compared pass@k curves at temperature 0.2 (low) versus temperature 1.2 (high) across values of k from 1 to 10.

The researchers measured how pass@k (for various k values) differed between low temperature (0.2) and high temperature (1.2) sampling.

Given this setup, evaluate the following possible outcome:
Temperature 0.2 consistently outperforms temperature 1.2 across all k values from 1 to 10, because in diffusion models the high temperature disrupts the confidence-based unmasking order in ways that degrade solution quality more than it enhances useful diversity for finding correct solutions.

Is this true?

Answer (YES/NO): NO